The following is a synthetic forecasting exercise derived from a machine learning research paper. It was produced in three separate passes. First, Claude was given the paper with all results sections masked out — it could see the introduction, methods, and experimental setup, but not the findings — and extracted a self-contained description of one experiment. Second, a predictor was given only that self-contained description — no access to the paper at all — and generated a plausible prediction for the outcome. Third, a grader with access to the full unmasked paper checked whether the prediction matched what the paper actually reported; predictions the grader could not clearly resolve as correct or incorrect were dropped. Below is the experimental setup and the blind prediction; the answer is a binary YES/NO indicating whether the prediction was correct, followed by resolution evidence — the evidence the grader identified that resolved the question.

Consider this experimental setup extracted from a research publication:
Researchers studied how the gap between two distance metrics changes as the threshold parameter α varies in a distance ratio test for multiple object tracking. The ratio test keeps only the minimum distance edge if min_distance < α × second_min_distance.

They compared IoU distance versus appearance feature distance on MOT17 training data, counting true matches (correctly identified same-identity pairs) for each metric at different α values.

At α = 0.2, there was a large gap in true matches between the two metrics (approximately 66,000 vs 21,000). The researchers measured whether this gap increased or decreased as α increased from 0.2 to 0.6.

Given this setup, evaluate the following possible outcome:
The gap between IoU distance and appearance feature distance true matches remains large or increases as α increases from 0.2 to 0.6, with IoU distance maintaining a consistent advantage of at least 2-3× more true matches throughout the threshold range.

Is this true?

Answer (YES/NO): NO